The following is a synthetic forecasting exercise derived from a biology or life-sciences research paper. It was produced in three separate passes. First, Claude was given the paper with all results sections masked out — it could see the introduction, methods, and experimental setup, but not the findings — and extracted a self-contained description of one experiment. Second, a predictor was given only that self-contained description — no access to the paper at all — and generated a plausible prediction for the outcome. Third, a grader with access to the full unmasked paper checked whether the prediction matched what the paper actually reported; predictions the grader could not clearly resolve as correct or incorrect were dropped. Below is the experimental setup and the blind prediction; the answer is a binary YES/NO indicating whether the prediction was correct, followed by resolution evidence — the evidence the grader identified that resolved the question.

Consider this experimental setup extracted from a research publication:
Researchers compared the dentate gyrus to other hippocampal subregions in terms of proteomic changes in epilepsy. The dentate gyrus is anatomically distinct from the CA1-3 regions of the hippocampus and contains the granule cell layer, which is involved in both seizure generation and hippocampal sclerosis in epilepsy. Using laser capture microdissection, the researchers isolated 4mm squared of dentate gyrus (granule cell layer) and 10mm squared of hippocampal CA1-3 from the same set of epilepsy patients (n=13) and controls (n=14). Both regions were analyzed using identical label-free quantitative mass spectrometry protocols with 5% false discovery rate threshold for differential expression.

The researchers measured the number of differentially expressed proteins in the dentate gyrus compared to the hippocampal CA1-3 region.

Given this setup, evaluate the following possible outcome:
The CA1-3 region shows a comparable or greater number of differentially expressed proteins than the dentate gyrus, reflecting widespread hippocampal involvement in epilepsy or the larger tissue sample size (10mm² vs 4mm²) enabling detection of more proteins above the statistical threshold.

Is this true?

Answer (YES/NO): YES